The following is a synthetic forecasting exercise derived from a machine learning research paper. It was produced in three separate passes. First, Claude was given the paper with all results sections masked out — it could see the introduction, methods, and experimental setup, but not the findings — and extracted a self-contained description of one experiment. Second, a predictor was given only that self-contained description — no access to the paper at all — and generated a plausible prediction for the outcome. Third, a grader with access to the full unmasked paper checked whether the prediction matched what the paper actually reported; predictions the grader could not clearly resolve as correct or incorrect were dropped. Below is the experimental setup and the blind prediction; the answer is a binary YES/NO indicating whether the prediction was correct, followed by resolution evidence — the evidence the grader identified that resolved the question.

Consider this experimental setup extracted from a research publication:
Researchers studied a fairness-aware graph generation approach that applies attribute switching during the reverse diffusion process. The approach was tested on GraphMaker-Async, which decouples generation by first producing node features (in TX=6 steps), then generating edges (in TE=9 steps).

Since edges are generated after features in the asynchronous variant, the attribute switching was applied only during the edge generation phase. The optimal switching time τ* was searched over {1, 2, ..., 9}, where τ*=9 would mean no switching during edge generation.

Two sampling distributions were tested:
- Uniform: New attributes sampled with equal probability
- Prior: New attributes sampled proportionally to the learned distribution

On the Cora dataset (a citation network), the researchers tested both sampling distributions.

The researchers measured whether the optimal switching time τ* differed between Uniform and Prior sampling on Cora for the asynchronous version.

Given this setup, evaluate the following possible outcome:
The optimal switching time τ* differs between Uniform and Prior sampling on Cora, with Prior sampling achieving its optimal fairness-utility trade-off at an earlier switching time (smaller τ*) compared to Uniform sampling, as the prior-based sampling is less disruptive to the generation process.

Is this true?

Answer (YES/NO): NO